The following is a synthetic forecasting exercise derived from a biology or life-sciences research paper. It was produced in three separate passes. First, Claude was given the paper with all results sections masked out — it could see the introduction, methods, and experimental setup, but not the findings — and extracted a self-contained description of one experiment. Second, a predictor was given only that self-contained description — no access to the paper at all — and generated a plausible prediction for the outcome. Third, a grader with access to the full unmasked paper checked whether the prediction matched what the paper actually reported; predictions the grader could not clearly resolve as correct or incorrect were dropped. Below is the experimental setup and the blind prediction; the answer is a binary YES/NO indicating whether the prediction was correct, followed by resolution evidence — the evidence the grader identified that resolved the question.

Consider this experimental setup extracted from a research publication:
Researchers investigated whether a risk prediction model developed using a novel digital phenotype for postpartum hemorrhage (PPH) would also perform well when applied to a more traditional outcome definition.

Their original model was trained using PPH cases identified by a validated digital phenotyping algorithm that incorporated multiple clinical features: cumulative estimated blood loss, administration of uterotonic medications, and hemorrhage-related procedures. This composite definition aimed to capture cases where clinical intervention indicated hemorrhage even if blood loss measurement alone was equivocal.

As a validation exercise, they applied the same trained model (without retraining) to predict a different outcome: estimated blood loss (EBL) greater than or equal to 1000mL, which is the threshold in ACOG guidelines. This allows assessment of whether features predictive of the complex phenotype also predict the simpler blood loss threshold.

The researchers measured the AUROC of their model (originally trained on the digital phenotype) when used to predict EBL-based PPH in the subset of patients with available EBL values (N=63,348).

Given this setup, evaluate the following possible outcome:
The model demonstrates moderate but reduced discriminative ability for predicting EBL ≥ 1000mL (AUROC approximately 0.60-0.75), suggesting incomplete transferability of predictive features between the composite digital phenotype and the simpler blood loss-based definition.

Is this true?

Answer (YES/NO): NO